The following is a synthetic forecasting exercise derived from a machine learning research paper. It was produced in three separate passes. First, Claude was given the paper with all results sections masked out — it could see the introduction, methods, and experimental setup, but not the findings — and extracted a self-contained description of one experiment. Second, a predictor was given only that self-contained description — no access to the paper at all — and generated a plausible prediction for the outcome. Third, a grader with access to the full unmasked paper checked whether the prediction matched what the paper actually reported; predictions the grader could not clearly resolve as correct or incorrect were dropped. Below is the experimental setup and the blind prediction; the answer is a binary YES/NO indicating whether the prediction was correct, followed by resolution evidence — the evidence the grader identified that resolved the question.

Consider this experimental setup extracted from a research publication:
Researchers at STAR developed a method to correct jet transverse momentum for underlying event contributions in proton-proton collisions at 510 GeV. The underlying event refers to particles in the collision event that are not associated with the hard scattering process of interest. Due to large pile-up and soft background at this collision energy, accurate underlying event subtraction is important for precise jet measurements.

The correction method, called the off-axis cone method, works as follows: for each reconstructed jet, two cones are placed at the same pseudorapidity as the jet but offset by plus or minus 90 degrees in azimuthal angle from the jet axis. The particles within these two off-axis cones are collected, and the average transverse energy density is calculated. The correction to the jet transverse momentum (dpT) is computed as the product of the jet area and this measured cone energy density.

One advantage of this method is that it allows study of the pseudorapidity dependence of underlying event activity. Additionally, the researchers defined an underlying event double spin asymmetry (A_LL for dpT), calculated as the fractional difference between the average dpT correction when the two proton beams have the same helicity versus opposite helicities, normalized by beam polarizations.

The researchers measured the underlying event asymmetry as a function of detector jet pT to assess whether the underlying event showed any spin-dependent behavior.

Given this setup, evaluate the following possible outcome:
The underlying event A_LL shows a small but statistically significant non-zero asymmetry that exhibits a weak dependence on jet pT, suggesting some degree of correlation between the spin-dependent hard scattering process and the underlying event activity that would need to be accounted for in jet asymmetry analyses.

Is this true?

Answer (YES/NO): NO